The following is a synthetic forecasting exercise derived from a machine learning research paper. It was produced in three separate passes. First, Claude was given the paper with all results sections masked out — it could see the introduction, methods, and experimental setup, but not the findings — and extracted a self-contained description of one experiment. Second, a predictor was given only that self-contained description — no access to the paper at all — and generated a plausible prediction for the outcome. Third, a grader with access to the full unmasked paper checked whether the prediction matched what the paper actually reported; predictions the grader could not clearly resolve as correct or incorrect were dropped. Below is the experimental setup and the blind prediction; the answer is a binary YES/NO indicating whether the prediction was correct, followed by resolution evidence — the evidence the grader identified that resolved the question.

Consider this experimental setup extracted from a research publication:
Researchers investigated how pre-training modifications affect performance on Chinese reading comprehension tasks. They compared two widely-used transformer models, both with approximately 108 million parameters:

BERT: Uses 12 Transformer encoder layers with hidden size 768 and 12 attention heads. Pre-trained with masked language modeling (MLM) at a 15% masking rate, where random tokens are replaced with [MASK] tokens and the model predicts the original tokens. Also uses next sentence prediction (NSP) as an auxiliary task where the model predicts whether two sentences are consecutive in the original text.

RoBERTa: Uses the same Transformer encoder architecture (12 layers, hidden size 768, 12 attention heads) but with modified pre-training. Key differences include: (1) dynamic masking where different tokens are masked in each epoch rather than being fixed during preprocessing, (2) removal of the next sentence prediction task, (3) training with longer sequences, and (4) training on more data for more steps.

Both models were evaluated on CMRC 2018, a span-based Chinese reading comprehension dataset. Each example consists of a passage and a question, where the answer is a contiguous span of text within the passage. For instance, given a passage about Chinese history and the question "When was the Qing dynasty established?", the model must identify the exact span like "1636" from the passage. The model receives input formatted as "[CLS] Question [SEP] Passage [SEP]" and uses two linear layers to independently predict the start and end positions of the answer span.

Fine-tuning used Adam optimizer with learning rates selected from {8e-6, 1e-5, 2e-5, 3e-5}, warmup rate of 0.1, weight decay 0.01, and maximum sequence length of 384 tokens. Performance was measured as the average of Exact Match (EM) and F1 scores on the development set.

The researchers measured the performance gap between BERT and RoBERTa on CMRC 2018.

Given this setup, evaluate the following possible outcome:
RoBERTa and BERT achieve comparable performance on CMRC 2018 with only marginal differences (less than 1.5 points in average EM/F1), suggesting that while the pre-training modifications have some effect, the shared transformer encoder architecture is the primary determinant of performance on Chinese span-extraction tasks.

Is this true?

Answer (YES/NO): NO